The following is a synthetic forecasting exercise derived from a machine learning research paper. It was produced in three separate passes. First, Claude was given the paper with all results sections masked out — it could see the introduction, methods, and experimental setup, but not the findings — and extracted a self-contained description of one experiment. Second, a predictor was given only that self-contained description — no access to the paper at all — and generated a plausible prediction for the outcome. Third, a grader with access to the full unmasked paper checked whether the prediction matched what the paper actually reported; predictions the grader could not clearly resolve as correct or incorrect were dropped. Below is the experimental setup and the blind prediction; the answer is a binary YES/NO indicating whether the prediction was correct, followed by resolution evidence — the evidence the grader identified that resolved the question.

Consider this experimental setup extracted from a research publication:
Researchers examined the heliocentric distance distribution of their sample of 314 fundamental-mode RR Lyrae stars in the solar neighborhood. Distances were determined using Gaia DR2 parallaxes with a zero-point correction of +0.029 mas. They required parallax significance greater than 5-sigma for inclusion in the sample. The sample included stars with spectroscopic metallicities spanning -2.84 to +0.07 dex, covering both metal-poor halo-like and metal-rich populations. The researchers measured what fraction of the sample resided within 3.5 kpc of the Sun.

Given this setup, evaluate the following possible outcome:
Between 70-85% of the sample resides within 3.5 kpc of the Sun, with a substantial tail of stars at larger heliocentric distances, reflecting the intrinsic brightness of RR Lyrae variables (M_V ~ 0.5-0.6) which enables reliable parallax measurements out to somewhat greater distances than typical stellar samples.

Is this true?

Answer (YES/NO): NO